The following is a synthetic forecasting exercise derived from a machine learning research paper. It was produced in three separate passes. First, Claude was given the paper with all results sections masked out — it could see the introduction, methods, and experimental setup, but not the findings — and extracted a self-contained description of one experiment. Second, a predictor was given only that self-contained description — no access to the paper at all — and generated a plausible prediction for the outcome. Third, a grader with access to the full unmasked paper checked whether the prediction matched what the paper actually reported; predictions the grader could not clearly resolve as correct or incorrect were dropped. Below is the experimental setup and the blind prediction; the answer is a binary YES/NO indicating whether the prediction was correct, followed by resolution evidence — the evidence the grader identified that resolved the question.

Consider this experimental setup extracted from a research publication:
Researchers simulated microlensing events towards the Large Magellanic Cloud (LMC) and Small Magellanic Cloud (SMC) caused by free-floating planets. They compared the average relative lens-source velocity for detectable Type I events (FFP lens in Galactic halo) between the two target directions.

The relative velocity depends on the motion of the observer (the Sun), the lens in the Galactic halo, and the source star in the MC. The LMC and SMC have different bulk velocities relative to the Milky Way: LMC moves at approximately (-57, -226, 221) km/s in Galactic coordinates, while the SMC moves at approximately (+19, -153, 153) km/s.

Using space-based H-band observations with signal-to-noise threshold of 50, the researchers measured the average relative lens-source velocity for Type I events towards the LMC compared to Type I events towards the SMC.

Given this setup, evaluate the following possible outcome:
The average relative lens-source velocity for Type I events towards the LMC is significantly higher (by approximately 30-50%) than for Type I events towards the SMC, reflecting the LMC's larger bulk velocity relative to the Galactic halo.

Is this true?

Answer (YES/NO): NO